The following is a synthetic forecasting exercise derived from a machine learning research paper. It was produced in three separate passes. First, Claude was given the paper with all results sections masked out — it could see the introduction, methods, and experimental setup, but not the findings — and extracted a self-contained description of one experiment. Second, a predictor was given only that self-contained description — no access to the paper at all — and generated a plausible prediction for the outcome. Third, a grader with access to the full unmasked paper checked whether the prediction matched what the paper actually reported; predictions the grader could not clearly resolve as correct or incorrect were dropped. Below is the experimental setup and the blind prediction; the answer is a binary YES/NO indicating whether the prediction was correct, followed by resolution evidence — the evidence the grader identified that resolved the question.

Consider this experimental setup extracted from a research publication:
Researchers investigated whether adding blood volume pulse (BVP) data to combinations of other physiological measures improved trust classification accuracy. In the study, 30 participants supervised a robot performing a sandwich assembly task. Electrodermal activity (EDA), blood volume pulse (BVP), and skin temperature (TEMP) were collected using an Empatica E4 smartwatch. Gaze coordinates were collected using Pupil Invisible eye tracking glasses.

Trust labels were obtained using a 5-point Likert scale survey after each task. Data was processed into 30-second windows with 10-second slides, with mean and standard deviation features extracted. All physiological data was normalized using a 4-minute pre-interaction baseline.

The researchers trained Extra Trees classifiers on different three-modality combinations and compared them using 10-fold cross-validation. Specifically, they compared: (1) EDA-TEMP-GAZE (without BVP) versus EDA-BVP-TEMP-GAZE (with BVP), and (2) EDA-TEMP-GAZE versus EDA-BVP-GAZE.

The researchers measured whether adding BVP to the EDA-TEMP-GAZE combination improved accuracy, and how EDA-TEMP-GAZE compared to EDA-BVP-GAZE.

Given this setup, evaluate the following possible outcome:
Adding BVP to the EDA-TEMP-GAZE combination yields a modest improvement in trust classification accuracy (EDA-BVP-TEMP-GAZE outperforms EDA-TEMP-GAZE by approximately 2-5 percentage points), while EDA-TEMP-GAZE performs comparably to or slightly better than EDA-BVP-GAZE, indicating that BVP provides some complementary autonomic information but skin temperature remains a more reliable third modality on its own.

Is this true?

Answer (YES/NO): NO